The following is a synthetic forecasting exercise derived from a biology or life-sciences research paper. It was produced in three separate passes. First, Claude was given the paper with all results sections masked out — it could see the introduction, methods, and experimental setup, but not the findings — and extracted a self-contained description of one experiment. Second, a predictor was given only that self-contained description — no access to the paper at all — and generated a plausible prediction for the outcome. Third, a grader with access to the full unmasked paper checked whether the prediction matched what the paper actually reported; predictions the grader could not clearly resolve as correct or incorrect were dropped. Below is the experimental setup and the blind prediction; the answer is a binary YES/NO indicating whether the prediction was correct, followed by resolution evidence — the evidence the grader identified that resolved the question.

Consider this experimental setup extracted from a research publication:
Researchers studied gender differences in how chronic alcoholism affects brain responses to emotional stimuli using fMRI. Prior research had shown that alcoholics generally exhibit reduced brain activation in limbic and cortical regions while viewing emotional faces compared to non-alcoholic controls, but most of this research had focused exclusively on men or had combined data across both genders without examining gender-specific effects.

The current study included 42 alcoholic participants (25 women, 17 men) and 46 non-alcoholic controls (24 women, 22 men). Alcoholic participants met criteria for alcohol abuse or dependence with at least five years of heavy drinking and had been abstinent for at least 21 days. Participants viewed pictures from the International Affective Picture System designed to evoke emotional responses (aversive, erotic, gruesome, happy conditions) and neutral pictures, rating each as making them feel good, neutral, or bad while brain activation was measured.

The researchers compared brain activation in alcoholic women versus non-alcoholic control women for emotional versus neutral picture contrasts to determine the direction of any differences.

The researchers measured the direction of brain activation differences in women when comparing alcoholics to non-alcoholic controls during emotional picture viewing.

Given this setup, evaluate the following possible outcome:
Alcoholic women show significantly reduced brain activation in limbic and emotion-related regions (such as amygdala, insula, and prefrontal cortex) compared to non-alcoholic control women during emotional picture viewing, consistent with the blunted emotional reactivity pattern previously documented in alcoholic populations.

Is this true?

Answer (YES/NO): NO